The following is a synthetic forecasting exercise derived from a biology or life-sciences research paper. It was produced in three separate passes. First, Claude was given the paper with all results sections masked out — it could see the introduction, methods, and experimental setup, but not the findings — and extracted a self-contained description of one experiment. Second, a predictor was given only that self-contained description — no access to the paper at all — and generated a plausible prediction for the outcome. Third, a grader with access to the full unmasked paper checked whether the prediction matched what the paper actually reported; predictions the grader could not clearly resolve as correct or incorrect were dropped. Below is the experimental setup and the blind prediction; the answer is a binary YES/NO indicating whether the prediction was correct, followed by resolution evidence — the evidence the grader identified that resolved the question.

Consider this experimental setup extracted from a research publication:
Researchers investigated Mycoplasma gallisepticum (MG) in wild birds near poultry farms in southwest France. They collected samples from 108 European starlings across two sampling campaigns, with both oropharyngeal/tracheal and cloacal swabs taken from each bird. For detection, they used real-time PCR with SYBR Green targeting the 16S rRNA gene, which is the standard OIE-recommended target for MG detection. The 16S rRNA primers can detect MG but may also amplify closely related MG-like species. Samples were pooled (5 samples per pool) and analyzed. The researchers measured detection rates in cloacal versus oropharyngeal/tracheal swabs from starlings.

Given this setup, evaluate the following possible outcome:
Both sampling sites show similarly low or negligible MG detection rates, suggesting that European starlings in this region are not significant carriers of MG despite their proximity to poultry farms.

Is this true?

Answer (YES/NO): NO